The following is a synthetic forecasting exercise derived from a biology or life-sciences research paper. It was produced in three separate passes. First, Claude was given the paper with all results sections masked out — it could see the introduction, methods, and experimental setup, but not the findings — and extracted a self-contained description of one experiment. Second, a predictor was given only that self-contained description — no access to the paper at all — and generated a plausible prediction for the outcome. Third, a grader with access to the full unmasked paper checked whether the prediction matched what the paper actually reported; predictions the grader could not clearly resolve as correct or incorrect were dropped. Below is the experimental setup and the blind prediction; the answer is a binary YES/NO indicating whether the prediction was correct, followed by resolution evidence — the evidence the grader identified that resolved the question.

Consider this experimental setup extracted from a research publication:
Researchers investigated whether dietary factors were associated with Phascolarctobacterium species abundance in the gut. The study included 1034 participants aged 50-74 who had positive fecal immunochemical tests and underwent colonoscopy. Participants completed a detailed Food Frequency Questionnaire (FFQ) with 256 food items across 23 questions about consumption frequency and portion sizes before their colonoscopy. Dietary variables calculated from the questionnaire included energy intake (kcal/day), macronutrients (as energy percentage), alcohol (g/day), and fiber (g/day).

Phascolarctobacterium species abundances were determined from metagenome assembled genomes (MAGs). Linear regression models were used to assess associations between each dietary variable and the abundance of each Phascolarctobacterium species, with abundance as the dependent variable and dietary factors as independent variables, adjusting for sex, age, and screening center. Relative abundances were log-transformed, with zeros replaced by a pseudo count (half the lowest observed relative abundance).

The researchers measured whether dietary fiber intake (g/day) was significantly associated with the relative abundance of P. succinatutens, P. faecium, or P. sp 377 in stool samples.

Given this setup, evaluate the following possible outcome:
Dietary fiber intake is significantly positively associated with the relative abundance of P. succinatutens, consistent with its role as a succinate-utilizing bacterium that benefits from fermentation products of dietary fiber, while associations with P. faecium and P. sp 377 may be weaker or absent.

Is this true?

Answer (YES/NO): NO